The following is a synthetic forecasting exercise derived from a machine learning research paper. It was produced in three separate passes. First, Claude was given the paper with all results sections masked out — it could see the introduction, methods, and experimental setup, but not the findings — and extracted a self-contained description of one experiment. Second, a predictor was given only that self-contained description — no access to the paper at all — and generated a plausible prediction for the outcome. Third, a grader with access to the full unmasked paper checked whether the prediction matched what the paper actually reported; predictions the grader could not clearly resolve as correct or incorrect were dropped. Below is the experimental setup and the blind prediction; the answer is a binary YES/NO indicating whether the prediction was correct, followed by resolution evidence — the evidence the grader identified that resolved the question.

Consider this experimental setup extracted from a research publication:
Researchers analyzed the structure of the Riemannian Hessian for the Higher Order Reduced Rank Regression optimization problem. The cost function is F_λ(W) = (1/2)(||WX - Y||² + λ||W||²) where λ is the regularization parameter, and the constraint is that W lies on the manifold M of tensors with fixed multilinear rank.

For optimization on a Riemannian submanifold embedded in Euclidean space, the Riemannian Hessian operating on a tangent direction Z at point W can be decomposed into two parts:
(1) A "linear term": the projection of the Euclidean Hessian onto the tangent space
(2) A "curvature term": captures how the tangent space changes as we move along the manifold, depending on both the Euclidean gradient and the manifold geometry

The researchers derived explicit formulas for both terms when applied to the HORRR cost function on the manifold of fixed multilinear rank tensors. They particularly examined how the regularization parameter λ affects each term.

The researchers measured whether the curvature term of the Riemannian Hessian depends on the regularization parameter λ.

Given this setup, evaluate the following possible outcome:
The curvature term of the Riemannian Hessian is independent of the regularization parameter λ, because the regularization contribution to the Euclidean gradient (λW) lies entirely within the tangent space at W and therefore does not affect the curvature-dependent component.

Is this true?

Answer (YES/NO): YES